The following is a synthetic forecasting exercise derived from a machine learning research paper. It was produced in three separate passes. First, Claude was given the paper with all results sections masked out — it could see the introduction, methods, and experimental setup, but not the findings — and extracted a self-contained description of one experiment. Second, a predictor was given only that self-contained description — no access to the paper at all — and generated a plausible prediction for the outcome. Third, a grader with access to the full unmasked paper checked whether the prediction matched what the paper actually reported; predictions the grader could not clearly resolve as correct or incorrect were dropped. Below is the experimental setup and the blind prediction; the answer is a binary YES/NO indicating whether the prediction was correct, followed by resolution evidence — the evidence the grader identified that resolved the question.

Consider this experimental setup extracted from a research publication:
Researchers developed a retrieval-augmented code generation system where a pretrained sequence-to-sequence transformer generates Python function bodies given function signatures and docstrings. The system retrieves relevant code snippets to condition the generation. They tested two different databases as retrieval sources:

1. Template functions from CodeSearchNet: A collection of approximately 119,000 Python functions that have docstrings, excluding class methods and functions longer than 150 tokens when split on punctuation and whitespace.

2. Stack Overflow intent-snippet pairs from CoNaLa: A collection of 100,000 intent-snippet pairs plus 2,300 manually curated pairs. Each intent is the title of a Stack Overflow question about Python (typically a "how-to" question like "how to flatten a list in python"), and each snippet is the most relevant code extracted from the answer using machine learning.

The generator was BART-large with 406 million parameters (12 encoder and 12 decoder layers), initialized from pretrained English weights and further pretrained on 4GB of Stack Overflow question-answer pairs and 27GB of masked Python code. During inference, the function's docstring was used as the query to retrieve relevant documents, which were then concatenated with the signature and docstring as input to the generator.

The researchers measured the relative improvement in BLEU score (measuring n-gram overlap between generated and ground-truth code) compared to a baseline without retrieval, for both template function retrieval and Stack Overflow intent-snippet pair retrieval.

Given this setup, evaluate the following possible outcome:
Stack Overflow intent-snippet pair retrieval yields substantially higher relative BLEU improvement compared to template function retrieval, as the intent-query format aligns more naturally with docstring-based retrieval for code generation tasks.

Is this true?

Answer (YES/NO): NO